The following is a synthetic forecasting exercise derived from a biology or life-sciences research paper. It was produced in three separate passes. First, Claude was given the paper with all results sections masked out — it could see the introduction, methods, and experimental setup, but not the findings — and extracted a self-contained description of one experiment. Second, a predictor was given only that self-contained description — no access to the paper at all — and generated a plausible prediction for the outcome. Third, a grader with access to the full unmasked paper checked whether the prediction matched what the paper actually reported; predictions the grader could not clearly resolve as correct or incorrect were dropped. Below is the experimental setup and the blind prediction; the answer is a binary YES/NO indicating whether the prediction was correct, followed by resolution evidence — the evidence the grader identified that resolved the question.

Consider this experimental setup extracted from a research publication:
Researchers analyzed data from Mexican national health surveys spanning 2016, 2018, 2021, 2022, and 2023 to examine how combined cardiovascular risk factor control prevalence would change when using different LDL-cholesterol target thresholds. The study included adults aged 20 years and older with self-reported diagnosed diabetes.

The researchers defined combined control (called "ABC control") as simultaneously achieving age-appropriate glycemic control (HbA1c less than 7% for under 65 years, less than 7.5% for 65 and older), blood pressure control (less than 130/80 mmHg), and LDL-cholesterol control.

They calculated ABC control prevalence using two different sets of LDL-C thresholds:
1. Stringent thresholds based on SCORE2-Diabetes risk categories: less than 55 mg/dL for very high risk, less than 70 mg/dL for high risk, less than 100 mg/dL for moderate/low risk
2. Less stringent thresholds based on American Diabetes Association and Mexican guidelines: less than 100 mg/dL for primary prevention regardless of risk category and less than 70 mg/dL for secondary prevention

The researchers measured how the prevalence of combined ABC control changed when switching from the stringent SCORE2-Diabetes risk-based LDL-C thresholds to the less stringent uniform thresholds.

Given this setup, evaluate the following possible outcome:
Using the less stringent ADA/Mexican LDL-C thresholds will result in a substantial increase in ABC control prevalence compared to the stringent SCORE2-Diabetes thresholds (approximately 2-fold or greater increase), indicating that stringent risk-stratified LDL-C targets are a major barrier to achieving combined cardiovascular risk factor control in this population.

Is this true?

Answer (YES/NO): YES